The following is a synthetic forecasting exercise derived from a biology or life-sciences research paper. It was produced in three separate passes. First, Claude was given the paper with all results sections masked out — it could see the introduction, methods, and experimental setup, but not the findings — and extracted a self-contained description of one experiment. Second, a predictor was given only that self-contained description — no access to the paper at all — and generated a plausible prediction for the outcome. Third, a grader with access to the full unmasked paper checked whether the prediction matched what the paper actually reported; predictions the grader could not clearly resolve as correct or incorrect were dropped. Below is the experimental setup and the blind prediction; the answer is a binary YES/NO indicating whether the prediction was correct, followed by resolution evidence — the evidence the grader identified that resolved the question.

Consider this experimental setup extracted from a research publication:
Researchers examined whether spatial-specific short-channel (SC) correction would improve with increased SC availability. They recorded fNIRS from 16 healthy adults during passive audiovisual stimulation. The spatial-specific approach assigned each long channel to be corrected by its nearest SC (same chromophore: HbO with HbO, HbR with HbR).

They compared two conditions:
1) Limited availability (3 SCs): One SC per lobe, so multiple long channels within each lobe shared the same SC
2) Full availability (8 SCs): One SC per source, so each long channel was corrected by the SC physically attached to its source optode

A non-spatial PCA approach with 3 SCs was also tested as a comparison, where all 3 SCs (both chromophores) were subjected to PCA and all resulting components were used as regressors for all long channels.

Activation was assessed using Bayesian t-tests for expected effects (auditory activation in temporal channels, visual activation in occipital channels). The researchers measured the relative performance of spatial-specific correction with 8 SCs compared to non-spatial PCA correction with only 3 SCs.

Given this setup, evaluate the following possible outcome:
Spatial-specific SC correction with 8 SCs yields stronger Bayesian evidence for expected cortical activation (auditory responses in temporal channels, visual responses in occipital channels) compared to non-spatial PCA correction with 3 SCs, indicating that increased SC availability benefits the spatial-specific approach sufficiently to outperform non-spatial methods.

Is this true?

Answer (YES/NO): NO